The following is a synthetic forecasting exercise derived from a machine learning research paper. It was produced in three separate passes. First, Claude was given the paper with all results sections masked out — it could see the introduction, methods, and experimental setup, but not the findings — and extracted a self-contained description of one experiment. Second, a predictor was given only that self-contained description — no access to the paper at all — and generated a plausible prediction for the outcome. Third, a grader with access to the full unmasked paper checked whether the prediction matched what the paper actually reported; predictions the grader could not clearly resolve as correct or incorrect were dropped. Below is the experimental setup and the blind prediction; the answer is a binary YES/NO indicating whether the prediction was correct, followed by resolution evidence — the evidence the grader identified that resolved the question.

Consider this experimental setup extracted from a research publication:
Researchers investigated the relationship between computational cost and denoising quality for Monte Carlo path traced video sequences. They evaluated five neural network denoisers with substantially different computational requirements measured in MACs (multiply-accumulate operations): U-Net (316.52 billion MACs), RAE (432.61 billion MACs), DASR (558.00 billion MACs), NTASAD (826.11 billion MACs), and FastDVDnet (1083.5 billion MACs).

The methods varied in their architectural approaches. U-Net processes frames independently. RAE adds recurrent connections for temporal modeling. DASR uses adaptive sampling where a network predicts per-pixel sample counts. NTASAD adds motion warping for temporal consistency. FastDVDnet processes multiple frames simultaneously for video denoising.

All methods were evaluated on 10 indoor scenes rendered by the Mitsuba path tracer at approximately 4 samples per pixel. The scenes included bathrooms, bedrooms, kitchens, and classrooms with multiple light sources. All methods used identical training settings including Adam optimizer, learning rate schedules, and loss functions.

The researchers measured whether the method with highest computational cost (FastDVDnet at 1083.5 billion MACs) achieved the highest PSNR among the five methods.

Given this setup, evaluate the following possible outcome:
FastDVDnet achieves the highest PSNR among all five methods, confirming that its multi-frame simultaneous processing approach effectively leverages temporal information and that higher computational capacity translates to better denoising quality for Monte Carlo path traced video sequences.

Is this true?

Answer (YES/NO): NO